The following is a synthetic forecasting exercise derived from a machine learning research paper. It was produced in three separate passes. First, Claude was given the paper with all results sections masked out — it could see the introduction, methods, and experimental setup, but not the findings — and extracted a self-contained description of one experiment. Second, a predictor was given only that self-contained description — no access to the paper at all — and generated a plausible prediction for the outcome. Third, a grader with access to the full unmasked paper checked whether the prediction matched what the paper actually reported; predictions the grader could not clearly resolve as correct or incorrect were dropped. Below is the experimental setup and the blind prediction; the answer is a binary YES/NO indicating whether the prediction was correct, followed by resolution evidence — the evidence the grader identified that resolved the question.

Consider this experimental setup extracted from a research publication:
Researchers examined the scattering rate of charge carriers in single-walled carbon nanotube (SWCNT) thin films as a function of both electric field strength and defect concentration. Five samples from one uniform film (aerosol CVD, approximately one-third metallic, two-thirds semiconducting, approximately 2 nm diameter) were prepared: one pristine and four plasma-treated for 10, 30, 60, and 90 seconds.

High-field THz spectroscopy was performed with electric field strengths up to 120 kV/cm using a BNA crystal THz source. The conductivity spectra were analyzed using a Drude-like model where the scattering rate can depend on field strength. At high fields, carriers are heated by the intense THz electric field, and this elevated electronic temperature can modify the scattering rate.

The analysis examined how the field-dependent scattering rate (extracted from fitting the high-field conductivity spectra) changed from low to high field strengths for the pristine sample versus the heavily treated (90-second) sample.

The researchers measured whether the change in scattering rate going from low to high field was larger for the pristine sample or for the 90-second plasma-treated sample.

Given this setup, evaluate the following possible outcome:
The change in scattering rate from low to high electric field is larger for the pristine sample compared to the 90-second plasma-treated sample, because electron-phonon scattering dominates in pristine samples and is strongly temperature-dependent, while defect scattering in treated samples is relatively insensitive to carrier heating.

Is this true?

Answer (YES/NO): NO